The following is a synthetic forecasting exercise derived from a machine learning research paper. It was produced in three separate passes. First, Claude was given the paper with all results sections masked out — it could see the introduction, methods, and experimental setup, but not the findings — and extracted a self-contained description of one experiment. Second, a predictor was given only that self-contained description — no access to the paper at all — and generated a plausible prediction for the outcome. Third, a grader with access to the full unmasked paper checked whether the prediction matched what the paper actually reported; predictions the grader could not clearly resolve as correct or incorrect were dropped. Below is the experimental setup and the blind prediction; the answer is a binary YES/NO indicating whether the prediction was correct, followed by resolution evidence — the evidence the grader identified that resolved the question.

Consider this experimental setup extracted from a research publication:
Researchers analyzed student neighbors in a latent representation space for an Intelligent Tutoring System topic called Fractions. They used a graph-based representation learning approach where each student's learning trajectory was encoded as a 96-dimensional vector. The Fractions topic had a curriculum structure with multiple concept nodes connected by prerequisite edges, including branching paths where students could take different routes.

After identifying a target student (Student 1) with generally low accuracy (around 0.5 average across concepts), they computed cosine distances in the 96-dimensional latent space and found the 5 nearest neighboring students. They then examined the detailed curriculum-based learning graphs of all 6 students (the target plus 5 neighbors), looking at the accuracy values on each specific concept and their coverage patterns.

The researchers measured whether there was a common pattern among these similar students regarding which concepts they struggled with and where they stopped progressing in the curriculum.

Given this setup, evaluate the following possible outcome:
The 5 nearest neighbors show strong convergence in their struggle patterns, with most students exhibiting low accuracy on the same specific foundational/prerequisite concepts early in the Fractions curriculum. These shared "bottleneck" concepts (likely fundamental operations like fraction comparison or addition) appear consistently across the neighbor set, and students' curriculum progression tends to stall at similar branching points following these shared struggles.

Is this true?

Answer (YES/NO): NO